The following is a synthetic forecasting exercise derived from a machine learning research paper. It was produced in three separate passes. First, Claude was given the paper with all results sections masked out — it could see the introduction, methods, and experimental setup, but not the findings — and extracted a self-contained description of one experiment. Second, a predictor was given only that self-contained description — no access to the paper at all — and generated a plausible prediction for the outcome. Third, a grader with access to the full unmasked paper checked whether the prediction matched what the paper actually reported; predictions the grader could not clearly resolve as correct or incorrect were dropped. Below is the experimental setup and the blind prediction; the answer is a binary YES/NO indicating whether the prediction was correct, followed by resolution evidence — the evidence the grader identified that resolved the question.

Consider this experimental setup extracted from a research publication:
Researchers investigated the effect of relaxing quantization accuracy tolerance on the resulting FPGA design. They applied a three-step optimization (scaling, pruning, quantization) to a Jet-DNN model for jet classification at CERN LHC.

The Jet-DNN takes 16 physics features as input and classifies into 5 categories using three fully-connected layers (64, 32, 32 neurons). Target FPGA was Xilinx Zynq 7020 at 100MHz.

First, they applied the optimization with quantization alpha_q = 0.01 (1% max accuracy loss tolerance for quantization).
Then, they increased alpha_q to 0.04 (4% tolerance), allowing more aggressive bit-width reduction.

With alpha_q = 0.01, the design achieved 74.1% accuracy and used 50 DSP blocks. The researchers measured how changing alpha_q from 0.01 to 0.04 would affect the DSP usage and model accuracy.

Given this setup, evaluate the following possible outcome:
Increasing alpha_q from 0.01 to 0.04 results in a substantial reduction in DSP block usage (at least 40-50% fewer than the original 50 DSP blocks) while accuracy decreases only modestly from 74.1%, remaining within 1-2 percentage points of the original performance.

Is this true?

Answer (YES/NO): YES